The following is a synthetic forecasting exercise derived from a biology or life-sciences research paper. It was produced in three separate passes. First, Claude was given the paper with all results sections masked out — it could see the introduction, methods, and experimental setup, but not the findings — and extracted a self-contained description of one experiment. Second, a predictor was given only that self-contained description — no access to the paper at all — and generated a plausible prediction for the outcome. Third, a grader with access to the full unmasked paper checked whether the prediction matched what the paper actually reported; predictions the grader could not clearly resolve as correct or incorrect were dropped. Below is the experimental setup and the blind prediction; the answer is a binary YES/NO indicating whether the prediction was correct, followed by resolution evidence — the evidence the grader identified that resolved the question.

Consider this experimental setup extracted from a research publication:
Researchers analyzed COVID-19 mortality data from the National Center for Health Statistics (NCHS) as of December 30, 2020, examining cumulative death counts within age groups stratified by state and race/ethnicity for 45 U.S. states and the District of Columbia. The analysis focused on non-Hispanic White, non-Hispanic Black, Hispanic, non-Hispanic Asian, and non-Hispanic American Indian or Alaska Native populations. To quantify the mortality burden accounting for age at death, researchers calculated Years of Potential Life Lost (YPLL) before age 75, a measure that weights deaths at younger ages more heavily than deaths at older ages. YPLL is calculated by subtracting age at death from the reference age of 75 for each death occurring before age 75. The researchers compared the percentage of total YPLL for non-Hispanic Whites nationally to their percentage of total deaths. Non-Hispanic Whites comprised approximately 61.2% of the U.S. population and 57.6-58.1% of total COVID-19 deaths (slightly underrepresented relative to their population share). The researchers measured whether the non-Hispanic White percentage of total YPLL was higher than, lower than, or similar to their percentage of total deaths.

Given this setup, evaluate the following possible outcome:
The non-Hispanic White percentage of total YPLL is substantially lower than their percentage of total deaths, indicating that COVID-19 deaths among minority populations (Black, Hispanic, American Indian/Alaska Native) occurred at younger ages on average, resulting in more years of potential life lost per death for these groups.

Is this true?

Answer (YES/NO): YES